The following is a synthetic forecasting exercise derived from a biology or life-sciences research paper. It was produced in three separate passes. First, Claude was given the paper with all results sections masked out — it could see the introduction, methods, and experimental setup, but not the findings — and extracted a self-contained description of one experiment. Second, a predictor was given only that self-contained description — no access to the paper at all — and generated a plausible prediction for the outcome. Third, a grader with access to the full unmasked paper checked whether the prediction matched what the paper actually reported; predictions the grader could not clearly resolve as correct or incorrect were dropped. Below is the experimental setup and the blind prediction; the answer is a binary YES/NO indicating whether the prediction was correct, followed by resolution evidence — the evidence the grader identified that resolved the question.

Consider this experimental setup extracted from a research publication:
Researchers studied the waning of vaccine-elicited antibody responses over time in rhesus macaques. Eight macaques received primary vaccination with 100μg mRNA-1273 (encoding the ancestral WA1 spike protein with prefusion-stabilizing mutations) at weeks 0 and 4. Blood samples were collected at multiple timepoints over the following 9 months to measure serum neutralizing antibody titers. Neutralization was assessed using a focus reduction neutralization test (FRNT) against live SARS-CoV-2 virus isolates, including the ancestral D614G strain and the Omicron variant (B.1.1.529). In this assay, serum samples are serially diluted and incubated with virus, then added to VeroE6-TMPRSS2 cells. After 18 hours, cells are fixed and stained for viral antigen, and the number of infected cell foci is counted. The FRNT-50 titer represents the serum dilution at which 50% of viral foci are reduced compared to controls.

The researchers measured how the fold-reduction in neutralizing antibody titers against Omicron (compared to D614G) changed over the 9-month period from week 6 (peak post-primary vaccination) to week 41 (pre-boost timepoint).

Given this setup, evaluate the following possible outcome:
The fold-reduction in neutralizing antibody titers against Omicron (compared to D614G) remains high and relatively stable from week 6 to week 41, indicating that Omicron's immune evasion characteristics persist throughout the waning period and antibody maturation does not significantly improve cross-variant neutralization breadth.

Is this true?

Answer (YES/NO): NO